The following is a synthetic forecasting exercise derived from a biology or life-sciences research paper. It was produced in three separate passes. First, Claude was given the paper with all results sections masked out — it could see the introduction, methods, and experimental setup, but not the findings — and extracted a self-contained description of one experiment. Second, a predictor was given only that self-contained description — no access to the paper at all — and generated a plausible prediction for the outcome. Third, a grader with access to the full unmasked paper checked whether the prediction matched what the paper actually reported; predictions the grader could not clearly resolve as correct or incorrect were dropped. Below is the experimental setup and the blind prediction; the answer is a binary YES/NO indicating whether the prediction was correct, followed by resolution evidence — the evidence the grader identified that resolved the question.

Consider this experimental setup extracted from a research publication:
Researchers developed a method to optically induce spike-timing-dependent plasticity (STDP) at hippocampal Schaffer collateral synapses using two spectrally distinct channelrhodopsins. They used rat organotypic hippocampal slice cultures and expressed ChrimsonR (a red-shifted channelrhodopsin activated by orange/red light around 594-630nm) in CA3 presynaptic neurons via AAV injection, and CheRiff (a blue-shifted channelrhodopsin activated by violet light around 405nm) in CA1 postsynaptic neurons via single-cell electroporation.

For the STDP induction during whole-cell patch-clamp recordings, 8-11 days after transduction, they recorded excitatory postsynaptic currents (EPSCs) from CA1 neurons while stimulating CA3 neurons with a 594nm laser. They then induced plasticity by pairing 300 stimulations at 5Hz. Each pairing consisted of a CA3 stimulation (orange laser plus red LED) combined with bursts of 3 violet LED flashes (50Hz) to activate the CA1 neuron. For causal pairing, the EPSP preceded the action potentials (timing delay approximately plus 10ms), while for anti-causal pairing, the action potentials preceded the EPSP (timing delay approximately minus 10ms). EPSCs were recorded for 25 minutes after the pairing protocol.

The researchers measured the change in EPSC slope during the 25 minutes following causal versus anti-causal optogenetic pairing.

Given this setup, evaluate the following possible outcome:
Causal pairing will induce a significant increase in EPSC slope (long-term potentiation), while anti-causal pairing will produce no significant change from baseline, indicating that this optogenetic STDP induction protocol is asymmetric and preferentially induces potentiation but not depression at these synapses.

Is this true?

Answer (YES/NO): NO